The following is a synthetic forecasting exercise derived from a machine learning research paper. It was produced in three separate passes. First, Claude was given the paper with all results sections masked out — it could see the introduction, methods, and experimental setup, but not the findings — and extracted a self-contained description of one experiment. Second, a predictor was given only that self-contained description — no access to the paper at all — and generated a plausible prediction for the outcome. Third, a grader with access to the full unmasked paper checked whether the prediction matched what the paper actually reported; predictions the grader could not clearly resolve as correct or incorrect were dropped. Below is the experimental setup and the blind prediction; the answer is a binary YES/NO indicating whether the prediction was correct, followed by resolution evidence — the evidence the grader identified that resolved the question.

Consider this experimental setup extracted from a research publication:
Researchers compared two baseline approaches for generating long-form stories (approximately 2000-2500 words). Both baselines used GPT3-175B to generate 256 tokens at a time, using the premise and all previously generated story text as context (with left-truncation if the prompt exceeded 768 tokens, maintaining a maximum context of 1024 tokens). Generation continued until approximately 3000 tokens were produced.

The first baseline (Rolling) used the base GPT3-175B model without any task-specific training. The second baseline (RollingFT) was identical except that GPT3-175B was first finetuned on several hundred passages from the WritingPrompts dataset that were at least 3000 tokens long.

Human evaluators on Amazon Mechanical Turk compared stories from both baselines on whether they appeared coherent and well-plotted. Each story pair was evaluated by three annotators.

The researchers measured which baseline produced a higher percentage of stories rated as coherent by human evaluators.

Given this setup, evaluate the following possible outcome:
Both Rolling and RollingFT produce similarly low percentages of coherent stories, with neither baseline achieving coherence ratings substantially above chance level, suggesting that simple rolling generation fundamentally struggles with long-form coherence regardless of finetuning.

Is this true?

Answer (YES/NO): YES